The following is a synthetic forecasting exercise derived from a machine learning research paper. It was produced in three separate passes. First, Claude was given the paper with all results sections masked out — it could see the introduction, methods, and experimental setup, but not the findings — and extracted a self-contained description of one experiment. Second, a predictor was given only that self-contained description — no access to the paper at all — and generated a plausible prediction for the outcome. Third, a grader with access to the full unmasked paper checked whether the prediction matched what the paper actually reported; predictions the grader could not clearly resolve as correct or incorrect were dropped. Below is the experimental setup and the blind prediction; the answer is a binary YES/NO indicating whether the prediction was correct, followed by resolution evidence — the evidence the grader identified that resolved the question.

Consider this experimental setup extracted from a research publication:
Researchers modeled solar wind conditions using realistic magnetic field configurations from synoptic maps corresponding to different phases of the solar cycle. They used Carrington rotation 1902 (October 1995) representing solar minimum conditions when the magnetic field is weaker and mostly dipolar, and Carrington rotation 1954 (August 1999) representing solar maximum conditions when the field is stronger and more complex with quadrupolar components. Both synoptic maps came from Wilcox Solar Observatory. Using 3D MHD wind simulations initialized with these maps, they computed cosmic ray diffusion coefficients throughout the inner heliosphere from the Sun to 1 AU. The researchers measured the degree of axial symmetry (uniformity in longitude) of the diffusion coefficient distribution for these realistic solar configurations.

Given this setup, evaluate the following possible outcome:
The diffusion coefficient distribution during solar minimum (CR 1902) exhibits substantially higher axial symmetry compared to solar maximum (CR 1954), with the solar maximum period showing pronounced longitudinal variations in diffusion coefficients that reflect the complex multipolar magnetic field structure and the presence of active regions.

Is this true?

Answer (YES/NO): YES